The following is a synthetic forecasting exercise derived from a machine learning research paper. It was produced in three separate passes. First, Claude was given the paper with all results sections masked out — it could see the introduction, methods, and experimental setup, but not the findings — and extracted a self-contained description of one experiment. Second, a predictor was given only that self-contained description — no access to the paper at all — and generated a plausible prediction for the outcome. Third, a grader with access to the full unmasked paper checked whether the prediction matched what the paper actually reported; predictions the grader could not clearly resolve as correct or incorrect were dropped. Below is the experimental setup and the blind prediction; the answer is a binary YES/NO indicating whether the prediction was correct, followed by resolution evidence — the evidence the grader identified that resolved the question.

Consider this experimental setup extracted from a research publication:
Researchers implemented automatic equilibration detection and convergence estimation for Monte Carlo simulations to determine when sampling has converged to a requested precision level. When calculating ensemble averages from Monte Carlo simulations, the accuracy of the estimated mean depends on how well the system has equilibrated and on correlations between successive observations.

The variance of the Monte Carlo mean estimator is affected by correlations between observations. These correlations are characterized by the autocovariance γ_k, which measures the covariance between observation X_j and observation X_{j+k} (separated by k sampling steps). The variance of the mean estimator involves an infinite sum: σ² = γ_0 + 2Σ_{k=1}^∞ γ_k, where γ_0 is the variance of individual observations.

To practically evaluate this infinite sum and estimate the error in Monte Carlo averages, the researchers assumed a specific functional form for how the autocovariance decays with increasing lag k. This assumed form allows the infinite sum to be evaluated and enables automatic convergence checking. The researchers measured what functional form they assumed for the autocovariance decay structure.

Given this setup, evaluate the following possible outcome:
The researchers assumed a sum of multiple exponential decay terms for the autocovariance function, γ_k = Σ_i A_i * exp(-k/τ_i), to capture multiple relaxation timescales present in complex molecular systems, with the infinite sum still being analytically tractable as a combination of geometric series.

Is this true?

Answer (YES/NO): NO